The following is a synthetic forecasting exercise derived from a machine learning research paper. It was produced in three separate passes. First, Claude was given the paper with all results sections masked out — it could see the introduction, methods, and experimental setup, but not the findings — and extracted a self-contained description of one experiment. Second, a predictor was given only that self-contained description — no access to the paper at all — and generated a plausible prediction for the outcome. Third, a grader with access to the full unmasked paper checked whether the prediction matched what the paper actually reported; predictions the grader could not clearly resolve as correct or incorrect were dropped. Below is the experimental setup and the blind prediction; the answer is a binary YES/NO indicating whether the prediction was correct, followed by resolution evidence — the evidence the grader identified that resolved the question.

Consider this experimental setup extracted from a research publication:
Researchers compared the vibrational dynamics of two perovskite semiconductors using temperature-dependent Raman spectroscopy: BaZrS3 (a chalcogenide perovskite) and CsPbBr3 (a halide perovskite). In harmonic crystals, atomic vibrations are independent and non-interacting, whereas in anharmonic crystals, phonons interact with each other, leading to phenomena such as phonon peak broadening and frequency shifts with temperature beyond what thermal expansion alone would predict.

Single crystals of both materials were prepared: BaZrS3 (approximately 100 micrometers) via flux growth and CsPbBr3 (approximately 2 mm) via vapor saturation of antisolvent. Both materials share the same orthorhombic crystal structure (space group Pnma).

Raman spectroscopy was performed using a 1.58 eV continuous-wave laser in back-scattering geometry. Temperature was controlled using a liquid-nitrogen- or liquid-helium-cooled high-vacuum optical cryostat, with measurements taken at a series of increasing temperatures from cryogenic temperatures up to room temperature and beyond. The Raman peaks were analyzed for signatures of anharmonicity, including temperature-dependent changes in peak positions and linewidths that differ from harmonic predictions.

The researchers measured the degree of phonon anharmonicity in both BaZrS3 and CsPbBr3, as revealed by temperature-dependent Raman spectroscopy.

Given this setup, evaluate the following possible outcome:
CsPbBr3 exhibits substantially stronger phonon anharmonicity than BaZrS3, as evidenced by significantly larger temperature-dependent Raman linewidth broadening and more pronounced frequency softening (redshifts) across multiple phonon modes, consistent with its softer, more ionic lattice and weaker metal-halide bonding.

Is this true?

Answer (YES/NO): NO